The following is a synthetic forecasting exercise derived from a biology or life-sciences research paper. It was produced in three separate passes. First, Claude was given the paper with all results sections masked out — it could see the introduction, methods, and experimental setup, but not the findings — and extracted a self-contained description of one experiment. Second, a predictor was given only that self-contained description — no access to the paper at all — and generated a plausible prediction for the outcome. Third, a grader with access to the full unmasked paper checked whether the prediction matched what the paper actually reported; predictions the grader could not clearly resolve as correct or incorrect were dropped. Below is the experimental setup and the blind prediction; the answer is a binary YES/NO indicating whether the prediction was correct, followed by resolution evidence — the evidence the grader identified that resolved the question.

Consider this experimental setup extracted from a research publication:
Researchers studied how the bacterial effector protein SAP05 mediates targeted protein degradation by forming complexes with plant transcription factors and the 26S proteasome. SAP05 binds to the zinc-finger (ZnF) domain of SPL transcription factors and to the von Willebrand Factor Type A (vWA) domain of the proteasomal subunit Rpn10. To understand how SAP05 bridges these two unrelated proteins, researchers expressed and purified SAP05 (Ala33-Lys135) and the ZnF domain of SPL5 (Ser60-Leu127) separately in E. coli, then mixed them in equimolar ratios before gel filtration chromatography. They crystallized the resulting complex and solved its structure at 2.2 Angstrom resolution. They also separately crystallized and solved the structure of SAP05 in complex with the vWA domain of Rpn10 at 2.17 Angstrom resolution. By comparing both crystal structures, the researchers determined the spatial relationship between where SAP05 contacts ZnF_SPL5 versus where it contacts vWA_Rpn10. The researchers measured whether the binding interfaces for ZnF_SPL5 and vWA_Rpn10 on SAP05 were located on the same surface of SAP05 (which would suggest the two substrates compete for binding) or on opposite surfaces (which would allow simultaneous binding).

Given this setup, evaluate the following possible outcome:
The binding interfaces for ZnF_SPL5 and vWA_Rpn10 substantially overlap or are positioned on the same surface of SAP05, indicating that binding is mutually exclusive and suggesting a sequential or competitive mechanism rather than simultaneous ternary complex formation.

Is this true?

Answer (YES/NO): NO